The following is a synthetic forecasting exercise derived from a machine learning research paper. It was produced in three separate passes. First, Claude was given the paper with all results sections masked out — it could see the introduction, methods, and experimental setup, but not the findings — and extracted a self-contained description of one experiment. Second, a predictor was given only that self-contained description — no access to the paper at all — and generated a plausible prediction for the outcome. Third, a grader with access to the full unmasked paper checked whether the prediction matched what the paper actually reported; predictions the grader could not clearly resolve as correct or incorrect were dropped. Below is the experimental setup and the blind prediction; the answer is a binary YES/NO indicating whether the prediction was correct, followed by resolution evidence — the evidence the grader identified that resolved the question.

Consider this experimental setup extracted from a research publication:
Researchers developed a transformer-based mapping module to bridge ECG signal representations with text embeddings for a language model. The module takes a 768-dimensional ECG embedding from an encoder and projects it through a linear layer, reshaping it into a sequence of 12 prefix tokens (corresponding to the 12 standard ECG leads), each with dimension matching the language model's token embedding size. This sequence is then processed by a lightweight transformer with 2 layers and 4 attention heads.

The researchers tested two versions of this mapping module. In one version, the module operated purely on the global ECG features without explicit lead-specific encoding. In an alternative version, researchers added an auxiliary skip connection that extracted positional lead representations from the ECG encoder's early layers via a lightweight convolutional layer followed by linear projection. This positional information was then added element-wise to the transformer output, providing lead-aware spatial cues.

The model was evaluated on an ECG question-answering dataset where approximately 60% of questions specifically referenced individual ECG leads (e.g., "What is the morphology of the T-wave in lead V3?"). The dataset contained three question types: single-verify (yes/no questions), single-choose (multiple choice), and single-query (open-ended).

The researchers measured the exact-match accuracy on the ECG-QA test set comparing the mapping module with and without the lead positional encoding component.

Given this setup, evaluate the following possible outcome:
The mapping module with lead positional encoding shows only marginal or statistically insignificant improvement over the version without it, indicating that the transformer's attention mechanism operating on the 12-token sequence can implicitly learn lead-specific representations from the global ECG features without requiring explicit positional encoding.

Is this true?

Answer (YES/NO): NO